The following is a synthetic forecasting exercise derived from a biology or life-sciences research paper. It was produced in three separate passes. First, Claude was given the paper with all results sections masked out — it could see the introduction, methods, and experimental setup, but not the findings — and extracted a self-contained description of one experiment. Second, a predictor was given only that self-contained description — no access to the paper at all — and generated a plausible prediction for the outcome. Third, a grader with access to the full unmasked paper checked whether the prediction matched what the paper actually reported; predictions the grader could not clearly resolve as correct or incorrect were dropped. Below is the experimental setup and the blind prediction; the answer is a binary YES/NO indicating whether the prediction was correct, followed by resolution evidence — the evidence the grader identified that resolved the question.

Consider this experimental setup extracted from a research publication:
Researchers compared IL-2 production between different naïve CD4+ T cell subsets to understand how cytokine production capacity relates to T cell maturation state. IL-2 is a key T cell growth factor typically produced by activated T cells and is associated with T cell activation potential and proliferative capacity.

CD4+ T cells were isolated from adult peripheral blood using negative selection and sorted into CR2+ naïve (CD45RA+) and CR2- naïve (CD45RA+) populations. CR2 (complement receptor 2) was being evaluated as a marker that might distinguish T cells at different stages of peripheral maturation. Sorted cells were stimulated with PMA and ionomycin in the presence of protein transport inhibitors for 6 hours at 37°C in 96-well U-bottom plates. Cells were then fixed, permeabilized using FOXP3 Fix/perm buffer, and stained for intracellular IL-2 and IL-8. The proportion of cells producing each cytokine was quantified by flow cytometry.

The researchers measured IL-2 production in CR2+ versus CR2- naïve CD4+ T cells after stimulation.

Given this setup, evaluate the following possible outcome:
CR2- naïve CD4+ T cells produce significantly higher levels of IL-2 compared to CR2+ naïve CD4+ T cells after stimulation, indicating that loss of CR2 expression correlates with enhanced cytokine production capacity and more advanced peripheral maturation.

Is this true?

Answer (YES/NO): YES